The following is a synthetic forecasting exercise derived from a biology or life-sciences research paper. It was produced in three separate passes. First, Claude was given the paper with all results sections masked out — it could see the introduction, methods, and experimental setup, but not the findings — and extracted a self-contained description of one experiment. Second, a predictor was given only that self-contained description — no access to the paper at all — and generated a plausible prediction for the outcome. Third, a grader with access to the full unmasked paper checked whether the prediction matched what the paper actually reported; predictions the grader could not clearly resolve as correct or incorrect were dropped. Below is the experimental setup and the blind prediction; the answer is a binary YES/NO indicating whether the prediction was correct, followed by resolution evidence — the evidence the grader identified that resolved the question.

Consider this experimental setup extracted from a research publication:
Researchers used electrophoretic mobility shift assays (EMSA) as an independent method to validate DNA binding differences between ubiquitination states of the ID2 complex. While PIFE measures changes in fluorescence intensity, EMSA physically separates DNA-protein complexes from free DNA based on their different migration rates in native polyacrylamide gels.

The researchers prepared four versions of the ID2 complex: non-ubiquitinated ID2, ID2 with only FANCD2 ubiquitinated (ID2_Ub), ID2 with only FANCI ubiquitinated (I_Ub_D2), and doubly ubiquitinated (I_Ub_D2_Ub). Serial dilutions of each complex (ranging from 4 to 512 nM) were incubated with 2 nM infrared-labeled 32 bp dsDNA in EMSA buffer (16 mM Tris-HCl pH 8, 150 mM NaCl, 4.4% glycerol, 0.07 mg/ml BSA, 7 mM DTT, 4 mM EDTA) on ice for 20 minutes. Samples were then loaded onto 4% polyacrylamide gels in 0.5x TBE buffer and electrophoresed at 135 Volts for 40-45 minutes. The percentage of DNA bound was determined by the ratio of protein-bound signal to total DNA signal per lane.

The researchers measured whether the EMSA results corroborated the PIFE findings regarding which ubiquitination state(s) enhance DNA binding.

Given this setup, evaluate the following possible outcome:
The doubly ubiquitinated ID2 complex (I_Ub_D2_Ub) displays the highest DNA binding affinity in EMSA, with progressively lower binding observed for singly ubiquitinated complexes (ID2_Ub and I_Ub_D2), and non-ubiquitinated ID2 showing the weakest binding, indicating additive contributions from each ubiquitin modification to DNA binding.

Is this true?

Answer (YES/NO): NO